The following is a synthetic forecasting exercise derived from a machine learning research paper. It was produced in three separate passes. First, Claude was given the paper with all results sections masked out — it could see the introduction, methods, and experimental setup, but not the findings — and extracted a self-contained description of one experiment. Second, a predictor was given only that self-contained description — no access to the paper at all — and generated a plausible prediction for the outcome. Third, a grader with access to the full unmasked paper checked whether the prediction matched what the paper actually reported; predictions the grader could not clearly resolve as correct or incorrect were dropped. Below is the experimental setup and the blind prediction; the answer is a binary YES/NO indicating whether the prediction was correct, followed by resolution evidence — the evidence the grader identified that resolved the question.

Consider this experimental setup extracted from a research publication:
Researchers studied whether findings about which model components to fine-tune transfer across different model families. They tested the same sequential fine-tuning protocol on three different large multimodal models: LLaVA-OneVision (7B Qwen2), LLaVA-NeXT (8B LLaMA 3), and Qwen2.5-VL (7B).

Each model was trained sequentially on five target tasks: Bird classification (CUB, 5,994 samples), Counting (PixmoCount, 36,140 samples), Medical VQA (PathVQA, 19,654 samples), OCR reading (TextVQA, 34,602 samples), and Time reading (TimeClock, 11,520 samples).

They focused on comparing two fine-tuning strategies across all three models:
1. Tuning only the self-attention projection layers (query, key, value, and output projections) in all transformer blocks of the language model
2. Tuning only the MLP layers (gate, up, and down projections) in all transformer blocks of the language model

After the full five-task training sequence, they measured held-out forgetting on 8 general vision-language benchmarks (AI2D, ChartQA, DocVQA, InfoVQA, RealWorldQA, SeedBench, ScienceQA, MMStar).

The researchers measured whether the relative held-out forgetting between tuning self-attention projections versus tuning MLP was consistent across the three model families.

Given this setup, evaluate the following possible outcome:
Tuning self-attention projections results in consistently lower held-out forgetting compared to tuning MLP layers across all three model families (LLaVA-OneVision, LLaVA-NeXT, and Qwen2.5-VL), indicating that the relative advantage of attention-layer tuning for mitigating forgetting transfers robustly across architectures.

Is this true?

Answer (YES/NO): YES